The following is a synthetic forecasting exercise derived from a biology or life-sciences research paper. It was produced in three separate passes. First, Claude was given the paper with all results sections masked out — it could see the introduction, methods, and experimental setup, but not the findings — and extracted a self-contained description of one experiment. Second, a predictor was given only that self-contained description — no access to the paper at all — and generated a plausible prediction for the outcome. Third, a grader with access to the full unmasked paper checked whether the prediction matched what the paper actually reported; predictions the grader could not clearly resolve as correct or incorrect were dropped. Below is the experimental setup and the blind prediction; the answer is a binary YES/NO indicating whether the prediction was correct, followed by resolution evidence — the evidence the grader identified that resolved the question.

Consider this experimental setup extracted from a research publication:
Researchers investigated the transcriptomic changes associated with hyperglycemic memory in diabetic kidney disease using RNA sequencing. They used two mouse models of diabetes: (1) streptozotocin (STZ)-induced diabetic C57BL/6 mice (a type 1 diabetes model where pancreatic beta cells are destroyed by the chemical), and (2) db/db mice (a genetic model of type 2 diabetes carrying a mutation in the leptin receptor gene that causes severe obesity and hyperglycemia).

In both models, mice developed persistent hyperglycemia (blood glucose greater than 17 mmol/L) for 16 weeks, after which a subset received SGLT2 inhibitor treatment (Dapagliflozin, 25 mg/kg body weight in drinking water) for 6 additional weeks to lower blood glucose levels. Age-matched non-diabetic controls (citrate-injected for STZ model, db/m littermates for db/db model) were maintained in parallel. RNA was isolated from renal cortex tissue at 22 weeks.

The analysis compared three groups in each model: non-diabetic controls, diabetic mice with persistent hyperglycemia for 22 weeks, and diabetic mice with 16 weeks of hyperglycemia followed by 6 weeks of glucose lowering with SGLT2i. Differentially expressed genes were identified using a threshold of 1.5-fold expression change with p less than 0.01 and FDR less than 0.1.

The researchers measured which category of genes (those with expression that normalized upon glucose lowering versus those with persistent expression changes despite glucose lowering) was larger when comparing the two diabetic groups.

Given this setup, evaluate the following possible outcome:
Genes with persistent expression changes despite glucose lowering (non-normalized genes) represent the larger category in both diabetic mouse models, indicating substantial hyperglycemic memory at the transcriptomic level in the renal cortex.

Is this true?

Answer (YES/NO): YES